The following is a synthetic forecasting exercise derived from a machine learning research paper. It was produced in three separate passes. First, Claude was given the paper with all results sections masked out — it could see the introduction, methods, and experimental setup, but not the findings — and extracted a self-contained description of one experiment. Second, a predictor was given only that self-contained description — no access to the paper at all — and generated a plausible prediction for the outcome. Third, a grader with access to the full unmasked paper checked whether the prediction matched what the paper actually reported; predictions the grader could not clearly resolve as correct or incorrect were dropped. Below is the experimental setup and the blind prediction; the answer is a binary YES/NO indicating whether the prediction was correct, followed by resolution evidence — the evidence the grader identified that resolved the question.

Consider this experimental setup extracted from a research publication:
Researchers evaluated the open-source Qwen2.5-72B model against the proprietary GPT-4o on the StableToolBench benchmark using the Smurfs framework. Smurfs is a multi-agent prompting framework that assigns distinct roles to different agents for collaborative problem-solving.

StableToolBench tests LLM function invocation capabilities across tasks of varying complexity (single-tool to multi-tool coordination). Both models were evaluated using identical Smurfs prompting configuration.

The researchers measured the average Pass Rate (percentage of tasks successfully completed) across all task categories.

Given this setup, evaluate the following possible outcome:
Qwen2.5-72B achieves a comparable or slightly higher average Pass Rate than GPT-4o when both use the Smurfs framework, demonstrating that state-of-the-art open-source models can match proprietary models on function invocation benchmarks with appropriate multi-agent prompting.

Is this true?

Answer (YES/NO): YES